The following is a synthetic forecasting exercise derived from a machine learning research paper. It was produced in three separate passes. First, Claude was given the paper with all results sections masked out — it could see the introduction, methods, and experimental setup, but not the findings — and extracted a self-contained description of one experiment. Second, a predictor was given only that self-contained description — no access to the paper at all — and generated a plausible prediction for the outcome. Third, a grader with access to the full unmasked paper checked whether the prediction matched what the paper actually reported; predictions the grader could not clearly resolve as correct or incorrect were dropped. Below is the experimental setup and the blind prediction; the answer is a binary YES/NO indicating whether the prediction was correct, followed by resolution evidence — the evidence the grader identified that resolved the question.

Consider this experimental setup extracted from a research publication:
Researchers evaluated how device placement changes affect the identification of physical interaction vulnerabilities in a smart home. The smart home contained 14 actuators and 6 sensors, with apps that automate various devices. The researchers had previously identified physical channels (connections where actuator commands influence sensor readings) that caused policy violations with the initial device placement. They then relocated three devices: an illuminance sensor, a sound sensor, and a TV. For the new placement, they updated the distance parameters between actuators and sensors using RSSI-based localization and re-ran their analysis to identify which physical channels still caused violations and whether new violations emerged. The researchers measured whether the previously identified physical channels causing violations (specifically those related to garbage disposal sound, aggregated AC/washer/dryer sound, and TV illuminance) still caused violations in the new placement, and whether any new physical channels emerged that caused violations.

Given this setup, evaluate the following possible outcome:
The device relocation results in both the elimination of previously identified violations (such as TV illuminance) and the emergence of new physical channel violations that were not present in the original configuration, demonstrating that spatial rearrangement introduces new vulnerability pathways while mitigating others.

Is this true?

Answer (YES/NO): YES